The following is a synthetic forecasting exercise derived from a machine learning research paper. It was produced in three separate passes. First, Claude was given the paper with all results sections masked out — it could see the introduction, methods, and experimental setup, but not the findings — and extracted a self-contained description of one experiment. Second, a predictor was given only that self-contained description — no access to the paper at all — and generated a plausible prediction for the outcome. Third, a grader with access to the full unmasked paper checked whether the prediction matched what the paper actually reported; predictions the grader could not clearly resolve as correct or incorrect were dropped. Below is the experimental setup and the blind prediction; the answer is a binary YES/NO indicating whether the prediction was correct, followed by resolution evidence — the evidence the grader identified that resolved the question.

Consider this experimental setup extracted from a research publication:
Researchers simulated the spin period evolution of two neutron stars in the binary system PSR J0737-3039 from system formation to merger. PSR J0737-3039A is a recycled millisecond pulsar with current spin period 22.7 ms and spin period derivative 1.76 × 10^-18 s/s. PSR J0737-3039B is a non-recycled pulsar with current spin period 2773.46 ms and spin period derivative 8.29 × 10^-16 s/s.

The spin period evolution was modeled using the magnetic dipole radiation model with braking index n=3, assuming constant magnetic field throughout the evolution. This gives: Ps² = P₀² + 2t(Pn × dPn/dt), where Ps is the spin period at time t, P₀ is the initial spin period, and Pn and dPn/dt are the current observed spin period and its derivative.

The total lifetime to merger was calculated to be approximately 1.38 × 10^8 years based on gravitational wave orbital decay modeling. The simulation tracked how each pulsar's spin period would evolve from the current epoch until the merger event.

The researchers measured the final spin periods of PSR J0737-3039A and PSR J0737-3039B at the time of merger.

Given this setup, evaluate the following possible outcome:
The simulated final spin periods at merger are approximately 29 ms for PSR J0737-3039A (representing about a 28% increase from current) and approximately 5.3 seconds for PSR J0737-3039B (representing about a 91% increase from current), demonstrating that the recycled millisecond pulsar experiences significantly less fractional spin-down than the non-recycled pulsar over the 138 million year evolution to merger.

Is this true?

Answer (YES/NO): NO